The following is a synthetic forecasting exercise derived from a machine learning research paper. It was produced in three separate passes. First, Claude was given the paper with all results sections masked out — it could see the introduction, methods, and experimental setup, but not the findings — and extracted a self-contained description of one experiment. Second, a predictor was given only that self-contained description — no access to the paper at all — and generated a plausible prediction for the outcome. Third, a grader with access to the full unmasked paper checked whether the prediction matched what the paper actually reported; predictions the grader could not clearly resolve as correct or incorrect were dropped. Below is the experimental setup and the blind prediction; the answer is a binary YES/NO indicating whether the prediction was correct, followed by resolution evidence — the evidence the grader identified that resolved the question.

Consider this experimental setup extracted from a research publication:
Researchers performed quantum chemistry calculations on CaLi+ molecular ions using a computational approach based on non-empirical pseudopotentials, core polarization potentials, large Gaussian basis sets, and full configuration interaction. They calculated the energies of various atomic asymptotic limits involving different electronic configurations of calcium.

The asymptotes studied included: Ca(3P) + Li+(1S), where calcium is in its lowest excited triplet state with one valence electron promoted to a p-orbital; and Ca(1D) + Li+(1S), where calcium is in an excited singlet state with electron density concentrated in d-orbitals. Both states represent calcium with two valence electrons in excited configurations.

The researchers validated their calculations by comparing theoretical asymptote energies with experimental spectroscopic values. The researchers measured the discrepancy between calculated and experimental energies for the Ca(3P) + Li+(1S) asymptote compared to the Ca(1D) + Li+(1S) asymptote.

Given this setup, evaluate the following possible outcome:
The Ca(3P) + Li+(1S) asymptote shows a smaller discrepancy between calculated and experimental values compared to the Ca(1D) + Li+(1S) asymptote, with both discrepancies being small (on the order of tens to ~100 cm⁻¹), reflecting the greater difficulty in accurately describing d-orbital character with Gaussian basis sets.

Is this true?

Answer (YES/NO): NO